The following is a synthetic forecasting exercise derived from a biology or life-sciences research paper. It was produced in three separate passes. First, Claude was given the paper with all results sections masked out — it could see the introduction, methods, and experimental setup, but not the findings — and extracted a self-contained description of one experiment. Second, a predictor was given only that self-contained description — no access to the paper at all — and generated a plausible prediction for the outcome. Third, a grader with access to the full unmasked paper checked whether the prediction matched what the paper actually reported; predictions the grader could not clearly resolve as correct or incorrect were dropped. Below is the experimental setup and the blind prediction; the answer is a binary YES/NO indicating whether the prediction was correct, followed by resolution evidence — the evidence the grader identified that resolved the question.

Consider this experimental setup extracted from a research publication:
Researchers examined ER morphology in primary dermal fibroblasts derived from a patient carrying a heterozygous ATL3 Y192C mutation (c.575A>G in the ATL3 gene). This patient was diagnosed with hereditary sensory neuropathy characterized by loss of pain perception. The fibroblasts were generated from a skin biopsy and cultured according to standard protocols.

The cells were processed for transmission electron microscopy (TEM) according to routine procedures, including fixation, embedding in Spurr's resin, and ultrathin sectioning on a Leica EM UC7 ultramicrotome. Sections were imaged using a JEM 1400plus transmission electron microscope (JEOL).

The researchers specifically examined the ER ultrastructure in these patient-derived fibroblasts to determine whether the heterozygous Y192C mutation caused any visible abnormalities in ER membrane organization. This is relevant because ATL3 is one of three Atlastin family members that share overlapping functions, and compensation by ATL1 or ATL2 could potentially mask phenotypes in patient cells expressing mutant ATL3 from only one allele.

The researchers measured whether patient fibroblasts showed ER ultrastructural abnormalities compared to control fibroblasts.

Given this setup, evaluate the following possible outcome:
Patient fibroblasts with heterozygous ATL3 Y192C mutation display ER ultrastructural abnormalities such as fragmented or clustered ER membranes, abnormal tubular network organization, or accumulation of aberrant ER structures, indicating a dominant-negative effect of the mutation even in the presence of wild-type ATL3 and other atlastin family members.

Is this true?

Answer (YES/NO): YES